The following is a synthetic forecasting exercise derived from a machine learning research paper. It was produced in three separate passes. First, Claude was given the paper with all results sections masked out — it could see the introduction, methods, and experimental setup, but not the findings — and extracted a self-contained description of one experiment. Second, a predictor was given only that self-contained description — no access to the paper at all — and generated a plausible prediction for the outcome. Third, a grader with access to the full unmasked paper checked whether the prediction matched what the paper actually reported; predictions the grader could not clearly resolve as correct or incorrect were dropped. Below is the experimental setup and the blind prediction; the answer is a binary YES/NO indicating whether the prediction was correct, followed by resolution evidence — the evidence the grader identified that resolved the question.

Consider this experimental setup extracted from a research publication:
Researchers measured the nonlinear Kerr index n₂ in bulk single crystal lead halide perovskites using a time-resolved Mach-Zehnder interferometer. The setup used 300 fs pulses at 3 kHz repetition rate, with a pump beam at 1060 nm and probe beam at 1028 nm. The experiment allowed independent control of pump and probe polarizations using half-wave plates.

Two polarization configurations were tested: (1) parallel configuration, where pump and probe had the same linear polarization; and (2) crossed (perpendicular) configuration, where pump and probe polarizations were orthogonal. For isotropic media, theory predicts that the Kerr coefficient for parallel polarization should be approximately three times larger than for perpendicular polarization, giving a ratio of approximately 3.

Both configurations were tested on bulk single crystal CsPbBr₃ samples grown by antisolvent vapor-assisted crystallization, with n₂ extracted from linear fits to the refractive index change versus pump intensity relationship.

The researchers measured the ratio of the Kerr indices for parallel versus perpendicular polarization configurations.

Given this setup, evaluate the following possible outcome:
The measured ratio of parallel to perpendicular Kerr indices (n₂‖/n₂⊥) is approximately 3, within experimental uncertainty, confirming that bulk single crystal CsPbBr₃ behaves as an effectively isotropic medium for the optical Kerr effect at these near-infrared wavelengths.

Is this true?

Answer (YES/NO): NO